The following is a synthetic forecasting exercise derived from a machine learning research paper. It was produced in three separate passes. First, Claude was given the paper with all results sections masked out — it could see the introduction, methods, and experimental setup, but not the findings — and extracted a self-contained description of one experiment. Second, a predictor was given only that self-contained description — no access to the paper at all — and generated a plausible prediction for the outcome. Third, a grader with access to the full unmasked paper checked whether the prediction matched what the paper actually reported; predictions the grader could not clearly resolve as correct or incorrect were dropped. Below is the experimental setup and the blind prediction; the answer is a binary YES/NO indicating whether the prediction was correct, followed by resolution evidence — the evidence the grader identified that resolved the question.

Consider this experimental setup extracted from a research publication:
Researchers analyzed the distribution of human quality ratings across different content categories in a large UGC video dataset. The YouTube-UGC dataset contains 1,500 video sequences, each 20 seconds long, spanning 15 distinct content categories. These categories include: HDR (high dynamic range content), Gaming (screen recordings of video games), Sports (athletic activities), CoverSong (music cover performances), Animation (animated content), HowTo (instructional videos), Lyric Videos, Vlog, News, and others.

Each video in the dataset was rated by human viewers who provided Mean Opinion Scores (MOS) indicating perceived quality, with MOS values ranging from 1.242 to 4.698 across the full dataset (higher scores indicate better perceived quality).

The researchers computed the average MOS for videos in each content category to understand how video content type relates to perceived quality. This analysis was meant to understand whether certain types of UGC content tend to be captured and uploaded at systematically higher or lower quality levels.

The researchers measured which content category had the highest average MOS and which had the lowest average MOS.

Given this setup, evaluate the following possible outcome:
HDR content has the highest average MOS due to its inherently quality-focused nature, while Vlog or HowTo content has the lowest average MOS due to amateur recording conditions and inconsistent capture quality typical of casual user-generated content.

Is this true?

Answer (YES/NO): NO